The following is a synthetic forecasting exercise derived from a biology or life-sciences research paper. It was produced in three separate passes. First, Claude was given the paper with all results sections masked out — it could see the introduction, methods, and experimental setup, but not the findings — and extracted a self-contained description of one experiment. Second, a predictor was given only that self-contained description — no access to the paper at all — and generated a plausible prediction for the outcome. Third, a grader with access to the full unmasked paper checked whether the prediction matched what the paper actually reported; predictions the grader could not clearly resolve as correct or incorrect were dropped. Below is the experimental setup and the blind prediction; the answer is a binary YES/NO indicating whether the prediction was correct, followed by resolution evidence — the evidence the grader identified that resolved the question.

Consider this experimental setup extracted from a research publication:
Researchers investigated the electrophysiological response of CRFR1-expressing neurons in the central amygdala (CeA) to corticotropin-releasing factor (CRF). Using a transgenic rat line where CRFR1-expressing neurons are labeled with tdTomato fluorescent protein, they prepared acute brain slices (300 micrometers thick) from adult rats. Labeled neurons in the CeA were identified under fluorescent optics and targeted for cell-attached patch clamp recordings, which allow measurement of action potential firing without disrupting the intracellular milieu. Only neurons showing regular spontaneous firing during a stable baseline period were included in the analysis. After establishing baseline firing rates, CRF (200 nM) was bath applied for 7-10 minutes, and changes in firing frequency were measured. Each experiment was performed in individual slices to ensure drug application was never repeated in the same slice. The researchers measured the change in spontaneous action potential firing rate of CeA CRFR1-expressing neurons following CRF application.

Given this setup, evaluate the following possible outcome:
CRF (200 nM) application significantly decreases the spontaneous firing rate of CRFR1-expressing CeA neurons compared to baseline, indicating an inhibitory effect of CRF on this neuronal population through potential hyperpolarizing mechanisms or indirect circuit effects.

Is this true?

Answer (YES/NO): NO